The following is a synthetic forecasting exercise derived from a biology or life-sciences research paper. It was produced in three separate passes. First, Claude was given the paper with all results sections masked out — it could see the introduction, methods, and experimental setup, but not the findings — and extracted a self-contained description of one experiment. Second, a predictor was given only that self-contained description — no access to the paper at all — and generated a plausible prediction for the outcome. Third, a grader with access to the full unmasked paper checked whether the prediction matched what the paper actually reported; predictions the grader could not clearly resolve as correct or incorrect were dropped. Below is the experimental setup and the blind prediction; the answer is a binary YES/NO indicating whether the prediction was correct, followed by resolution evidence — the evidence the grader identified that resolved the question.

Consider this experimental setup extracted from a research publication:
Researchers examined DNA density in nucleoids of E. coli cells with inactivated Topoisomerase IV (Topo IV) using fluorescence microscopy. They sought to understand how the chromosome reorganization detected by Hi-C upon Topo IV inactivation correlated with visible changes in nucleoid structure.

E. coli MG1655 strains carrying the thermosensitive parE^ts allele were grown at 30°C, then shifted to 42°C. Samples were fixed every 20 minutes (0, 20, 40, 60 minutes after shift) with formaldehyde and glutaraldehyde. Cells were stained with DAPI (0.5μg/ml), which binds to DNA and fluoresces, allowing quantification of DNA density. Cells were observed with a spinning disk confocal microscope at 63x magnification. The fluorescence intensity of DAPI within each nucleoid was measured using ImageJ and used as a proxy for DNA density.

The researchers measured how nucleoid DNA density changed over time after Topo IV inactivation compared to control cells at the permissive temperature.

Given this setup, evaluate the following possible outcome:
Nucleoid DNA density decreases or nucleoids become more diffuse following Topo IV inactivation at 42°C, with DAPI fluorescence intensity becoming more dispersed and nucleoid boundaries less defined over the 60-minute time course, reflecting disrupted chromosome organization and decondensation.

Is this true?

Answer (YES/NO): NO